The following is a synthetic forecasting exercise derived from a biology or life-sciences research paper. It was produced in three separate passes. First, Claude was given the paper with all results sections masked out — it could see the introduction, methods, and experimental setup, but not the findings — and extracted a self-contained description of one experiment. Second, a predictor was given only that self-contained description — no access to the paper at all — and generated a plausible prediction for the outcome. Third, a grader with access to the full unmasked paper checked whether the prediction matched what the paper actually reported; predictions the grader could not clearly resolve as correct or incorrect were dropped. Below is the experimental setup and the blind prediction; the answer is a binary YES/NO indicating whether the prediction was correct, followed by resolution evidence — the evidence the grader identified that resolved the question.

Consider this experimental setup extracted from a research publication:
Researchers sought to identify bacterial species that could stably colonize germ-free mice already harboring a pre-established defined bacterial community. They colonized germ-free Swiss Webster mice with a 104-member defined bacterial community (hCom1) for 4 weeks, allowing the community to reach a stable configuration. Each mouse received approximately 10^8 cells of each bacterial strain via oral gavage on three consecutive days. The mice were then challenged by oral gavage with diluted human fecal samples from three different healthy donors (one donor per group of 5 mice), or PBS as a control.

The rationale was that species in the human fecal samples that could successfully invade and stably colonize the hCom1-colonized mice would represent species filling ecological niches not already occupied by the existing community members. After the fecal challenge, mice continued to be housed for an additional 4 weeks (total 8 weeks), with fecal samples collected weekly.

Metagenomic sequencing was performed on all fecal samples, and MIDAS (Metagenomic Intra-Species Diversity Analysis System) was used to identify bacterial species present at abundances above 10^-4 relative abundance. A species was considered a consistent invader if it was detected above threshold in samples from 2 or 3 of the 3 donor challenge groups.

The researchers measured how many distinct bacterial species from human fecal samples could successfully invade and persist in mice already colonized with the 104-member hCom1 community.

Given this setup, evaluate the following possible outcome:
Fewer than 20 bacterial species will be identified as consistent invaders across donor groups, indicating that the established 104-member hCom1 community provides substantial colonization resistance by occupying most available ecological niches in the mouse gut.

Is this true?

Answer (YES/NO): NO